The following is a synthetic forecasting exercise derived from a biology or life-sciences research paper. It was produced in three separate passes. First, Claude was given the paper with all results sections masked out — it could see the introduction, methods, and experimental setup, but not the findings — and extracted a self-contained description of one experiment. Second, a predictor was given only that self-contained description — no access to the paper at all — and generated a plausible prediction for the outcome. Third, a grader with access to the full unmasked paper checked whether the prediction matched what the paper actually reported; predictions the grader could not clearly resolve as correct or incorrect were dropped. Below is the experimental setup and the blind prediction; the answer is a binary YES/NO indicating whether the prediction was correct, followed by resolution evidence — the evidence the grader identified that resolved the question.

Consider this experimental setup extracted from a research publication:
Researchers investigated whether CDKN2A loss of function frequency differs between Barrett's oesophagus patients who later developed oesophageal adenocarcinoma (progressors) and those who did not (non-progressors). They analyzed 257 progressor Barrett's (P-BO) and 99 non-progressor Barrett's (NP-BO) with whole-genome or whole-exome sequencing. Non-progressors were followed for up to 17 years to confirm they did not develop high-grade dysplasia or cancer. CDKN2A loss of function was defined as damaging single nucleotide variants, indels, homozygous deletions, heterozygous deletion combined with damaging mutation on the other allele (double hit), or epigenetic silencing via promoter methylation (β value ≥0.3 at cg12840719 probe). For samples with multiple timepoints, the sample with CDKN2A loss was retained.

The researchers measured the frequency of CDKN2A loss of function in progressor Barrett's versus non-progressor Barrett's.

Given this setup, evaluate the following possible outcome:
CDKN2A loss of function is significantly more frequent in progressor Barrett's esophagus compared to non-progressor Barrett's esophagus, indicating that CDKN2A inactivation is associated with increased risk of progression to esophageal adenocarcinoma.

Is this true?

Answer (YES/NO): NO